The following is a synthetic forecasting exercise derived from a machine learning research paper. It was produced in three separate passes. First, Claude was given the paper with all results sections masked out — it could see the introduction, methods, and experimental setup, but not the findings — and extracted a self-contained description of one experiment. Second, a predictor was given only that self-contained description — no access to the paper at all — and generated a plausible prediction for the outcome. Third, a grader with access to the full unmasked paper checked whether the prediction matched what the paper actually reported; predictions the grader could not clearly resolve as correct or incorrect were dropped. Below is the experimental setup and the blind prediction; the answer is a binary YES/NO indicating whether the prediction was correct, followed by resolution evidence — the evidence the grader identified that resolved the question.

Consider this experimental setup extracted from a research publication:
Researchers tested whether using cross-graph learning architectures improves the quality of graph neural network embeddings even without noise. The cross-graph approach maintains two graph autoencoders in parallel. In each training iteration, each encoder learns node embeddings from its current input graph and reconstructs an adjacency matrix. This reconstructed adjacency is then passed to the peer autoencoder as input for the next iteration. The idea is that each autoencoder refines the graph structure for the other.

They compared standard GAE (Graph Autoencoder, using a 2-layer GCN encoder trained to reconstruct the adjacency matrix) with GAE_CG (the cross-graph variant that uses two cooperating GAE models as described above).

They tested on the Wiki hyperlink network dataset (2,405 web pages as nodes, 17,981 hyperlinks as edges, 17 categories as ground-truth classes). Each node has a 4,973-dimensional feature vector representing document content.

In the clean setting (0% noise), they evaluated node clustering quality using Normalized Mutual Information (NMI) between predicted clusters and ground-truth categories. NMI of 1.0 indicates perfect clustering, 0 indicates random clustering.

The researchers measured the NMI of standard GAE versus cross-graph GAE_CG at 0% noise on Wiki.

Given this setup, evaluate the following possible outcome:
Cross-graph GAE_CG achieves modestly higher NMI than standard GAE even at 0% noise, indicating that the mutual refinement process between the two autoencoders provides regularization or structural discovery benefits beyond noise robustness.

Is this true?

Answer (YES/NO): NO